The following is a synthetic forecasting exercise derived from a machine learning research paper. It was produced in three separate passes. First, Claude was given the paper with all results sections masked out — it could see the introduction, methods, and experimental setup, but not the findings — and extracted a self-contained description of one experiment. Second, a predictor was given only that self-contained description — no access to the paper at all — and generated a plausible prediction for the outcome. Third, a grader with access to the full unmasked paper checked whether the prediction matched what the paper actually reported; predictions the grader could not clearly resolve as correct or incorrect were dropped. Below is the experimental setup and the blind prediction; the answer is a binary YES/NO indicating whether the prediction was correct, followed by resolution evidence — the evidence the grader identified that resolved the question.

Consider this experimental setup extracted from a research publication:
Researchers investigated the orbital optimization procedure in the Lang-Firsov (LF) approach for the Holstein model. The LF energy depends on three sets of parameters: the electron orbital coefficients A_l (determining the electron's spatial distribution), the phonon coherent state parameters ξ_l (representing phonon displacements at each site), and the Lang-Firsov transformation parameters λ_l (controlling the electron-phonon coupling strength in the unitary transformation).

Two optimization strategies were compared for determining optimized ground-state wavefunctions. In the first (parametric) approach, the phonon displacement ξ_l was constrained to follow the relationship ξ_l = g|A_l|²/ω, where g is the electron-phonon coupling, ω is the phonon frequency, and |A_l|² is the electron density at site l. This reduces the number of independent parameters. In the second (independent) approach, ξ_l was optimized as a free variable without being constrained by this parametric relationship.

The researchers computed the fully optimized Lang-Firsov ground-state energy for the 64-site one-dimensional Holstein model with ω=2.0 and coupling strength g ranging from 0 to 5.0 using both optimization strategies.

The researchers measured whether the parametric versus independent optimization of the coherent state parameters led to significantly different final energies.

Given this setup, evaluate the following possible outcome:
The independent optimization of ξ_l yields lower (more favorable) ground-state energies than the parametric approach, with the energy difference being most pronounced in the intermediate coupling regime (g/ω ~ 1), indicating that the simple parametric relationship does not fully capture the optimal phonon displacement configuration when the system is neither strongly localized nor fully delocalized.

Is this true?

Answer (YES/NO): NO